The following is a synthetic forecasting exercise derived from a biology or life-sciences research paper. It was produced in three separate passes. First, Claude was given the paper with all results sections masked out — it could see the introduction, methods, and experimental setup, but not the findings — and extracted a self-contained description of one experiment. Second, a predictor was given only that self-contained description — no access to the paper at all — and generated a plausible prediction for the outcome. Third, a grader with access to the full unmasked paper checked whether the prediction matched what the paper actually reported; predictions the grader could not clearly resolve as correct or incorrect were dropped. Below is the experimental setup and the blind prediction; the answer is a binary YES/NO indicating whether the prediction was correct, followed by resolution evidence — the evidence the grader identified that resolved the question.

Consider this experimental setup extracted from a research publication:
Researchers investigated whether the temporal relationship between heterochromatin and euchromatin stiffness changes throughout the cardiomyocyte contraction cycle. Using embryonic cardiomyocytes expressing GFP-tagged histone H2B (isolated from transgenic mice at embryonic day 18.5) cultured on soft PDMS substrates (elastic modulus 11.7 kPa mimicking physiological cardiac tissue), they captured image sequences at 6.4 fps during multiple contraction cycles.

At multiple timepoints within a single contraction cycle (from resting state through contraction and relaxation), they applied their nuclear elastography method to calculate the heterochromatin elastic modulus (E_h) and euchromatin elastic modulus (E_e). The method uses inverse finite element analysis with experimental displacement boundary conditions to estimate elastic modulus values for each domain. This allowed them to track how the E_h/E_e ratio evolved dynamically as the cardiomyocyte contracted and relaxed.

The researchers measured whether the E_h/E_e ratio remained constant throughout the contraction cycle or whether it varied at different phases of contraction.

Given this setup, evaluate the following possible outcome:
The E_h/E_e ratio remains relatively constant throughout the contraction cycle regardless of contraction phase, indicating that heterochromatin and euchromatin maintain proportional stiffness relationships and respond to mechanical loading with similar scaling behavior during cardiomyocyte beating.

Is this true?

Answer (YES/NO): NO